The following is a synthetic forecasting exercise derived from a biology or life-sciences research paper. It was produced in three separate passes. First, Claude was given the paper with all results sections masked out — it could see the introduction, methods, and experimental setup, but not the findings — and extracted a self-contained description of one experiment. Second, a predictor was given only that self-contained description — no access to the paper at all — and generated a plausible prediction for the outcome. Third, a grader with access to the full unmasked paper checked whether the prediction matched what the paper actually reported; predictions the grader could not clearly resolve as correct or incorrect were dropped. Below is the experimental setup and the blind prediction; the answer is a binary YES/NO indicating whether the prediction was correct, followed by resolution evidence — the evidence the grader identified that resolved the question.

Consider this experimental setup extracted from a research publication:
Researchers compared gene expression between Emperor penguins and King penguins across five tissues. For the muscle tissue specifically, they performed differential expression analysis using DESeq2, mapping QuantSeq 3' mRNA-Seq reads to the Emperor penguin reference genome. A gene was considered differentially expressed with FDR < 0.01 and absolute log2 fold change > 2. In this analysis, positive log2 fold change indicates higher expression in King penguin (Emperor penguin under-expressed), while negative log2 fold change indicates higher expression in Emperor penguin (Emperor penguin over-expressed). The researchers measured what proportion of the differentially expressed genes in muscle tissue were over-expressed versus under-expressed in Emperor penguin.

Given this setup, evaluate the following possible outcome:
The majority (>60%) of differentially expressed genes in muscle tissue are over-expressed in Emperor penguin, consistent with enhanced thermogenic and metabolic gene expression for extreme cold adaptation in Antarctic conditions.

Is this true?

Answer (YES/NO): YES